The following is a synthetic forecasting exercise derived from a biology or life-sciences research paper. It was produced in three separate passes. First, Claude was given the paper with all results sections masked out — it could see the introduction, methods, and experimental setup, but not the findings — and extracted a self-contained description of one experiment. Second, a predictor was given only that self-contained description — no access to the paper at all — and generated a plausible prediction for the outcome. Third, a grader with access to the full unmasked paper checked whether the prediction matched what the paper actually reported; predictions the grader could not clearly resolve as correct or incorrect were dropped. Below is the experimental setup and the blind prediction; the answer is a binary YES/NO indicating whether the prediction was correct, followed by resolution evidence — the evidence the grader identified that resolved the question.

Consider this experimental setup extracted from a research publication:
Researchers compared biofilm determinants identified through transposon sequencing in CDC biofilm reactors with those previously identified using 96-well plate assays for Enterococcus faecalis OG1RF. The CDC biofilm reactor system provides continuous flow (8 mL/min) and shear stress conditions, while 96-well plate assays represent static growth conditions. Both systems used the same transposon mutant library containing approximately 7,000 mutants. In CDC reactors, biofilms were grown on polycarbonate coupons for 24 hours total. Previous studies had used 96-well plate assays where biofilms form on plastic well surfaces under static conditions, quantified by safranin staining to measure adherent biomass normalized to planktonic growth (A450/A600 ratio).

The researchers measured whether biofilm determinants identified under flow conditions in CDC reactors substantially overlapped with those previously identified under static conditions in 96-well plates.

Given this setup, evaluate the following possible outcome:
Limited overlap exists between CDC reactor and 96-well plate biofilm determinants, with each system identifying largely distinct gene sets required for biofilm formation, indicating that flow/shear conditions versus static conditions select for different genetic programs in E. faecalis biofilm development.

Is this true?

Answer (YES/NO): YES